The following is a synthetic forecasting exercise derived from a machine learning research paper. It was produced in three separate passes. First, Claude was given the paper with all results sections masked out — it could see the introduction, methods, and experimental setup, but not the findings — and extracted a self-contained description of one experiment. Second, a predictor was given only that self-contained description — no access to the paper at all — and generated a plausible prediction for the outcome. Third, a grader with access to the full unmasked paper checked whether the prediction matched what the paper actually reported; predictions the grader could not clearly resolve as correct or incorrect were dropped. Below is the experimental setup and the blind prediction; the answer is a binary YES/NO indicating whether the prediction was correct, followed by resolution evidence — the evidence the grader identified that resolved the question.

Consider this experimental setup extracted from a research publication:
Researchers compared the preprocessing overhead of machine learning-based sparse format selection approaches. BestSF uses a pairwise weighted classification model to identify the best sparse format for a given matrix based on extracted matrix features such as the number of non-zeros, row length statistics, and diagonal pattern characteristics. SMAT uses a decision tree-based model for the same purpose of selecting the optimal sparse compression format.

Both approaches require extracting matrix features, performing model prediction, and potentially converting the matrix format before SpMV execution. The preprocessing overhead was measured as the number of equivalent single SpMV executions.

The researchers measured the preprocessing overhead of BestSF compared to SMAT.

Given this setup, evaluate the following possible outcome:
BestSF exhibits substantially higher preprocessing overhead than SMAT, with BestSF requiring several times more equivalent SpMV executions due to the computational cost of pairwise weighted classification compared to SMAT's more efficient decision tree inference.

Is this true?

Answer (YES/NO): YES